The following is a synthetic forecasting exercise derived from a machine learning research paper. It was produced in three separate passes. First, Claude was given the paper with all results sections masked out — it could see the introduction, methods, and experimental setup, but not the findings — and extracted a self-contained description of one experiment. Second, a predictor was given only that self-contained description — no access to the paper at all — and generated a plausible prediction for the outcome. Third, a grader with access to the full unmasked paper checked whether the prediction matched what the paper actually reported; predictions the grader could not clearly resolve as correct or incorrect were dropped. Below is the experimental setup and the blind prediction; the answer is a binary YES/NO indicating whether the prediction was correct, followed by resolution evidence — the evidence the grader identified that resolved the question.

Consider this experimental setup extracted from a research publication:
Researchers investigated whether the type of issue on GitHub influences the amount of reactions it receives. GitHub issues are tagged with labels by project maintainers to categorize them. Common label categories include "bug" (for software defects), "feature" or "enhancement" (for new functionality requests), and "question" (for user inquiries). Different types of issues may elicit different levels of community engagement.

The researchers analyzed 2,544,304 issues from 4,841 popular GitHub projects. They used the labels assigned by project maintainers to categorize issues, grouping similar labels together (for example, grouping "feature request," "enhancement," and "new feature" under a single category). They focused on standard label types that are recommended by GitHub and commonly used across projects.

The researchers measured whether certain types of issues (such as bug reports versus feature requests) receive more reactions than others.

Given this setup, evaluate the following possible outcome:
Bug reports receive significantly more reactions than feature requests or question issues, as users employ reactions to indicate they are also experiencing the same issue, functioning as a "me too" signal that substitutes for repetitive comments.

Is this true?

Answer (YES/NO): NO